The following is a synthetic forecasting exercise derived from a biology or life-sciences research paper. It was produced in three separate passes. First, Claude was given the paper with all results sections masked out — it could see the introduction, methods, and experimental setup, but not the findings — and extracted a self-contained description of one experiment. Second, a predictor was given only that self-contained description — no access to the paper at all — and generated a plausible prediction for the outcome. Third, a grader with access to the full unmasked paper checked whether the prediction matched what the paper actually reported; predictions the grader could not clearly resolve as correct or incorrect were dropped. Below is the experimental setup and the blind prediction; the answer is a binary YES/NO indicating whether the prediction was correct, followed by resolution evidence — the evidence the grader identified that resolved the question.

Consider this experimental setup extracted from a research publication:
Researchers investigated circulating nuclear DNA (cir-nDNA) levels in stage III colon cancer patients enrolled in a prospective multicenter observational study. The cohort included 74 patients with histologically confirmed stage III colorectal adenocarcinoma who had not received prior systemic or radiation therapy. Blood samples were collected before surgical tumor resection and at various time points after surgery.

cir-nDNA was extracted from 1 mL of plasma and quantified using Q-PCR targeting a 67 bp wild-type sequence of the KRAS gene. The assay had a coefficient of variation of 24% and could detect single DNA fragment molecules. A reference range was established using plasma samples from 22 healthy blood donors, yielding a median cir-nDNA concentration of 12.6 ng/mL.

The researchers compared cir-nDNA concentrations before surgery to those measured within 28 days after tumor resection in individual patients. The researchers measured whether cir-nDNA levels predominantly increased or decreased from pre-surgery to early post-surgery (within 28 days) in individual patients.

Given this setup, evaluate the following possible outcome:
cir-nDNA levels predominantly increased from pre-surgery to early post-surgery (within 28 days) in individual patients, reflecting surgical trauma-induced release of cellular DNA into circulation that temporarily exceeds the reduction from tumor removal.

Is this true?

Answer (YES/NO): YES